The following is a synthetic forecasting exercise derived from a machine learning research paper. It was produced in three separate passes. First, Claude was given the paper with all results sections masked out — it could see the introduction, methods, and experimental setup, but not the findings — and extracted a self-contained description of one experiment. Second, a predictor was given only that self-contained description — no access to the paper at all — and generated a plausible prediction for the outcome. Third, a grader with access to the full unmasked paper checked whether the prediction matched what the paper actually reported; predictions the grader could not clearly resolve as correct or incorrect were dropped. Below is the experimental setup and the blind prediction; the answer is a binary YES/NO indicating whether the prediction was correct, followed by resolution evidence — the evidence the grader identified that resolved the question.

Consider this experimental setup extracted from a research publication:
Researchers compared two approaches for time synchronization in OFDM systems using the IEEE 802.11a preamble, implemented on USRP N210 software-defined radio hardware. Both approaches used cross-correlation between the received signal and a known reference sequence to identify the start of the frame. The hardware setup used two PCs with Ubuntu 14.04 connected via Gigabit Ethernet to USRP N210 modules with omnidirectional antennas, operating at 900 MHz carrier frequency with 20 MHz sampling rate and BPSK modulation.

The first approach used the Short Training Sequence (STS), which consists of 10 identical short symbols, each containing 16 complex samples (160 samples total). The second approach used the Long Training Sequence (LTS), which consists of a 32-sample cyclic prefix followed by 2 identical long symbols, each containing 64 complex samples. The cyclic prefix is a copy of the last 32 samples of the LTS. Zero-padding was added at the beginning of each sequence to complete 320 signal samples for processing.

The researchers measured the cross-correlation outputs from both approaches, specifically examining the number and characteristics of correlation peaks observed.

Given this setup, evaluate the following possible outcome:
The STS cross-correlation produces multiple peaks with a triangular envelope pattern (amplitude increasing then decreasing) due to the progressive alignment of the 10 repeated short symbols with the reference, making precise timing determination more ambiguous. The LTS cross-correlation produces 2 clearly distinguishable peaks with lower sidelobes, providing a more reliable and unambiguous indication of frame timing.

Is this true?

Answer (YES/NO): NO